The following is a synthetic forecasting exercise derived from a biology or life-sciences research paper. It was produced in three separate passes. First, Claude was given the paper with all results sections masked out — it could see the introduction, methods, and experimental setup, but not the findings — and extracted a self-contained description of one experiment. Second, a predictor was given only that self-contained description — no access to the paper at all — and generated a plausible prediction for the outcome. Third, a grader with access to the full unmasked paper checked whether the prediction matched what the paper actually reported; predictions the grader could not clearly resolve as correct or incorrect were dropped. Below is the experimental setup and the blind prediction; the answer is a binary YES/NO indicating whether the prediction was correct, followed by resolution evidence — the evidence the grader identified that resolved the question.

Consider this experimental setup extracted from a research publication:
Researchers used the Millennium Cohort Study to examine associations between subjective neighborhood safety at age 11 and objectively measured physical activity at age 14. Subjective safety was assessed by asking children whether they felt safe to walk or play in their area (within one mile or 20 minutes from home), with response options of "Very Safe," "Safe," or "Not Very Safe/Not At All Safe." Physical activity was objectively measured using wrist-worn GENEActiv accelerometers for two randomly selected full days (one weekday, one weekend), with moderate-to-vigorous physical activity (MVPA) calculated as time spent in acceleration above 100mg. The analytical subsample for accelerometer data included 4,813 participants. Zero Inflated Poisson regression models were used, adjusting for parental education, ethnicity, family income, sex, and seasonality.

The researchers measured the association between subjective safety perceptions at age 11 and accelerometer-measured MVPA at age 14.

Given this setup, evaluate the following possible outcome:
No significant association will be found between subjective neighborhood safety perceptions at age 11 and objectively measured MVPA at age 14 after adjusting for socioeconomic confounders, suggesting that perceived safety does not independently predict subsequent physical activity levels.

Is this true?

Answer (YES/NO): YES